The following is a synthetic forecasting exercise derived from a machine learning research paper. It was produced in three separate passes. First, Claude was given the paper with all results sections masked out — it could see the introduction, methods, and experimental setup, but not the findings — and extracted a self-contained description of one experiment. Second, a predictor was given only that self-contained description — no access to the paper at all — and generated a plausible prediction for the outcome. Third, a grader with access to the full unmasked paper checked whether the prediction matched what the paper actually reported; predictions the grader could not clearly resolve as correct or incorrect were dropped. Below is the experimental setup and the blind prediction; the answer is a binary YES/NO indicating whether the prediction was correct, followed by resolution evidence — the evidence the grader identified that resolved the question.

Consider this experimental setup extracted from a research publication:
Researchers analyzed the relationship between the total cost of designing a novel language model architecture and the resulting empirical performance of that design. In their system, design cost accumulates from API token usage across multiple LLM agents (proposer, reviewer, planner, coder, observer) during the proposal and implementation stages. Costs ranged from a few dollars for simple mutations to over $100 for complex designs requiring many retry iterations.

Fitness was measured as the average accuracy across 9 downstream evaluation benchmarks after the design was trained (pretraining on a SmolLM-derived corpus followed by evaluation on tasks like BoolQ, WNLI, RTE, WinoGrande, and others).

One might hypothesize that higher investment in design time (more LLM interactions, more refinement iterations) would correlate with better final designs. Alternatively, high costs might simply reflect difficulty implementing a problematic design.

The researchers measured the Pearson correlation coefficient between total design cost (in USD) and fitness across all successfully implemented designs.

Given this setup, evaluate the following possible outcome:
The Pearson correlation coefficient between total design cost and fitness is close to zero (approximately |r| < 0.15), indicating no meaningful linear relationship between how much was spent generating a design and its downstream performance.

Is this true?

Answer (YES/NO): YES